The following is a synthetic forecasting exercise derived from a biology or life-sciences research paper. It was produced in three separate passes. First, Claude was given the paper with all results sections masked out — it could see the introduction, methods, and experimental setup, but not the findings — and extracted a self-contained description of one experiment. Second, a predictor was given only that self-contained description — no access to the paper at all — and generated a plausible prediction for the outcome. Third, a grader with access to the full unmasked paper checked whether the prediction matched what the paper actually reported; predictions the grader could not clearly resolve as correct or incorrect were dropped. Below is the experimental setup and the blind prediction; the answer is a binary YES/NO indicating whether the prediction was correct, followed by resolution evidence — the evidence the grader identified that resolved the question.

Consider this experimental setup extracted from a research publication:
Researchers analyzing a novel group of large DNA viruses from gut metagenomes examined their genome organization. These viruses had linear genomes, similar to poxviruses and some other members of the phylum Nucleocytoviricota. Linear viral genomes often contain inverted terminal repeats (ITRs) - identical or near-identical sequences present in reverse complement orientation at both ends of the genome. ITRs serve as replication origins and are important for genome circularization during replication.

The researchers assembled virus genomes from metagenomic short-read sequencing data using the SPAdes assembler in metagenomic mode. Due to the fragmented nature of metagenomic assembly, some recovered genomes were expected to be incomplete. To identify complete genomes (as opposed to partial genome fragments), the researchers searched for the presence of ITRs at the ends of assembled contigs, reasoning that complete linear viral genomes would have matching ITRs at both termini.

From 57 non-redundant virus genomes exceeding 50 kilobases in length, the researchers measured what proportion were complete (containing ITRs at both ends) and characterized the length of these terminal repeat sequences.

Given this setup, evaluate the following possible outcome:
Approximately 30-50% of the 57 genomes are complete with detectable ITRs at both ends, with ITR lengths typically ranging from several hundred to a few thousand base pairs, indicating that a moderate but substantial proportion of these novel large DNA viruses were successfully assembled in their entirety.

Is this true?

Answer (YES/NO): NO